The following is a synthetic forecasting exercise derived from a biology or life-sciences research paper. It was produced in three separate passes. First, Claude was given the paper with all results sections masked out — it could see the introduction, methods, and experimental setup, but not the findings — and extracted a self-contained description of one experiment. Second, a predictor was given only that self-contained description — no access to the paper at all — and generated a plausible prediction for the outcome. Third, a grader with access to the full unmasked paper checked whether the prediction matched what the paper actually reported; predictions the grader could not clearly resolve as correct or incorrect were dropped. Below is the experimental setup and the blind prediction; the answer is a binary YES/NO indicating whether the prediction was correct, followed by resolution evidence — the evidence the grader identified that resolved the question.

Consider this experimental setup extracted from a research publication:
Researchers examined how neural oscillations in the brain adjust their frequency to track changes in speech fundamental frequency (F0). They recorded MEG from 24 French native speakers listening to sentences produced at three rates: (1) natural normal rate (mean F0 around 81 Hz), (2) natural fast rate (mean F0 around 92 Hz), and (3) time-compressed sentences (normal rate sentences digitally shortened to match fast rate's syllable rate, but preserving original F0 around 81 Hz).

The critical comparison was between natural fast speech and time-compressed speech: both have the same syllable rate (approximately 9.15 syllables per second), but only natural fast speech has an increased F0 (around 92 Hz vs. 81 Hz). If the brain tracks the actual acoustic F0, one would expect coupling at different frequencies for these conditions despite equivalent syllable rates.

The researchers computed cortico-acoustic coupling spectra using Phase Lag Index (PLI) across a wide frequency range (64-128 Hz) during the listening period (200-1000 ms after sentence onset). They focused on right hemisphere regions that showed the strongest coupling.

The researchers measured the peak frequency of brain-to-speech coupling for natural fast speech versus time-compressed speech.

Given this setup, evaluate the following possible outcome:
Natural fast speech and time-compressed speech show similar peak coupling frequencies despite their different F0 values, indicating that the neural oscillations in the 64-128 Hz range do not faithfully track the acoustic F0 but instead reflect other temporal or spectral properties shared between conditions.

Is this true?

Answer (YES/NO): NO